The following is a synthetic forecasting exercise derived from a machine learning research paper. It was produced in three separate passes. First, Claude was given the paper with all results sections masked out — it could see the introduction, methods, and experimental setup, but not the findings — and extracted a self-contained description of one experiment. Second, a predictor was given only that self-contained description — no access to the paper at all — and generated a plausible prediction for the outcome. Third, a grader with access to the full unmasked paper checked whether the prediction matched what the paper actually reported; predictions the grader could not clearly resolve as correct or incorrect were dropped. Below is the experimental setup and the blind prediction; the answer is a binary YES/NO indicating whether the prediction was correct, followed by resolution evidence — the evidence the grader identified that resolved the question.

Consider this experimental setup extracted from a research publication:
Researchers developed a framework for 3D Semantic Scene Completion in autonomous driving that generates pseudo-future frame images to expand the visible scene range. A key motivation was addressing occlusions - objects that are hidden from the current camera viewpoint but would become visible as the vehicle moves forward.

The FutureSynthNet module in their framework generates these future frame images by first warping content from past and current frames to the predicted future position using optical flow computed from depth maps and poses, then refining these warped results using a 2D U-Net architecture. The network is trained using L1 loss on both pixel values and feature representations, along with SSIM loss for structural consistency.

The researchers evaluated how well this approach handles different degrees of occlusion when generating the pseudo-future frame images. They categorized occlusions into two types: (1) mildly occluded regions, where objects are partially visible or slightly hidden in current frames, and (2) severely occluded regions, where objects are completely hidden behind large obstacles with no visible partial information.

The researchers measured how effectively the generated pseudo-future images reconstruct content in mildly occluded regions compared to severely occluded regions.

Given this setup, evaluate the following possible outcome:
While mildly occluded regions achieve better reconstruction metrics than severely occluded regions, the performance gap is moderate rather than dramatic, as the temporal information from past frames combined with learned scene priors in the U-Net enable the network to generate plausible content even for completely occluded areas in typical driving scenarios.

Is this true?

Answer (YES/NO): NO